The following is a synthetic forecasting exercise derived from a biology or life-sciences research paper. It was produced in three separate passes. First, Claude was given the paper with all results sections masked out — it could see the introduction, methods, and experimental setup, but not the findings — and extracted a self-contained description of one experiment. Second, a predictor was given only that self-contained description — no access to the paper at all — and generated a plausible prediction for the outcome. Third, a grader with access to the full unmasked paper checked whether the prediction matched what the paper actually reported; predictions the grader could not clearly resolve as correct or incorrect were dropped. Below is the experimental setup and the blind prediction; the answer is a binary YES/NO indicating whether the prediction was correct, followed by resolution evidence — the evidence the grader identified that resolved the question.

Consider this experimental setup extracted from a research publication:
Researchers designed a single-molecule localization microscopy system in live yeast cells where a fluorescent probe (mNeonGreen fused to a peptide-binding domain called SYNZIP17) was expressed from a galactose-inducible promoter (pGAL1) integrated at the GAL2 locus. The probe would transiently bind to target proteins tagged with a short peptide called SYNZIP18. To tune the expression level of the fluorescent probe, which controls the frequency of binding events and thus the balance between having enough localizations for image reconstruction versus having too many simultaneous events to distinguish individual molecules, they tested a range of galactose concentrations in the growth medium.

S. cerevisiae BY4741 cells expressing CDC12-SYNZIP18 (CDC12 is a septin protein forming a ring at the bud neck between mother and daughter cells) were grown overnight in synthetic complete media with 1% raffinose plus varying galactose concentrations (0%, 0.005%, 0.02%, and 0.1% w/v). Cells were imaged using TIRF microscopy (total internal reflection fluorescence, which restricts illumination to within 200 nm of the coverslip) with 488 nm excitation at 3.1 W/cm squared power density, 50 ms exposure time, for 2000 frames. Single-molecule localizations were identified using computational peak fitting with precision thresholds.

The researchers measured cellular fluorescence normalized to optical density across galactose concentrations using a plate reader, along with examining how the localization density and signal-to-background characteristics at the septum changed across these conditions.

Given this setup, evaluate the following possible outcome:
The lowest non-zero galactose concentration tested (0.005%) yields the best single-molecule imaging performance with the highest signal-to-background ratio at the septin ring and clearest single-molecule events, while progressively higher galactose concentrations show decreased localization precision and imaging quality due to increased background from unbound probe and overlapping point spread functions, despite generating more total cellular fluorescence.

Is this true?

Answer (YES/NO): YES